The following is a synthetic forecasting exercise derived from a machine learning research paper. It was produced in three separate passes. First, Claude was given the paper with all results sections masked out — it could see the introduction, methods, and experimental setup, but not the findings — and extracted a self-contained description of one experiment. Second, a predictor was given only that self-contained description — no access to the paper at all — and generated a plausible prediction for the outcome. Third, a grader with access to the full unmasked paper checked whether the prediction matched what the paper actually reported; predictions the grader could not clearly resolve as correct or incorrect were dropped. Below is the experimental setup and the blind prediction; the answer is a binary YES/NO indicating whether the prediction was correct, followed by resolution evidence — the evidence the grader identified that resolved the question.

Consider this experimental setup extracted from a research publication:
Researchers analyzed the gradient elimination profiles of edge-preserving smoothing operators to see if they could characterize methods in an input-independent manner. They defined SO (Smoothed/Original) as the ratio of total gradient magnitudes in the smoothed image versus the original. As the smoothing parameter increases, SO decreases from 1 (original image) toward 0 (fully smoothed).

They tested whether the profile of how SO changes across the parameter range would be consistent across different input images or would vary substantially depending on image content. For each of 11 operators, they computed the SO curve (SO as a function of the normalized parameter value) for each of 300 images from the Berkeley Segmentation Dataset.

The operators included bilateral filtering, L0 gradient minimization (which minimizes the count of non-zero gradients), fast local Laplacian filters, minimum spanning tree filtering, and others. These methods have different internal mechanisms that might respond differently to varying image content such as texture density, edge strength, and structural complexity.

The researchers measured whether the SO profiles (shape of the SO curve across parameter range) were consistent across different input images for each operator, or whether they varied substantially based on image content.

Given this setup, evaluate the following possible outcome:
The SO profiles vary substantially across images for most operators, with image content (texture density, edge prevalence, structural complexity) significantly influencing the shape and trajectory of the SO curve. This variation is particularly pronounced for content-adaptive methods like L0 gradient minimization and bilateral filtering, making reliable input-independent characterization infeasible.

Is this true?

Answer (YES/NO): NO